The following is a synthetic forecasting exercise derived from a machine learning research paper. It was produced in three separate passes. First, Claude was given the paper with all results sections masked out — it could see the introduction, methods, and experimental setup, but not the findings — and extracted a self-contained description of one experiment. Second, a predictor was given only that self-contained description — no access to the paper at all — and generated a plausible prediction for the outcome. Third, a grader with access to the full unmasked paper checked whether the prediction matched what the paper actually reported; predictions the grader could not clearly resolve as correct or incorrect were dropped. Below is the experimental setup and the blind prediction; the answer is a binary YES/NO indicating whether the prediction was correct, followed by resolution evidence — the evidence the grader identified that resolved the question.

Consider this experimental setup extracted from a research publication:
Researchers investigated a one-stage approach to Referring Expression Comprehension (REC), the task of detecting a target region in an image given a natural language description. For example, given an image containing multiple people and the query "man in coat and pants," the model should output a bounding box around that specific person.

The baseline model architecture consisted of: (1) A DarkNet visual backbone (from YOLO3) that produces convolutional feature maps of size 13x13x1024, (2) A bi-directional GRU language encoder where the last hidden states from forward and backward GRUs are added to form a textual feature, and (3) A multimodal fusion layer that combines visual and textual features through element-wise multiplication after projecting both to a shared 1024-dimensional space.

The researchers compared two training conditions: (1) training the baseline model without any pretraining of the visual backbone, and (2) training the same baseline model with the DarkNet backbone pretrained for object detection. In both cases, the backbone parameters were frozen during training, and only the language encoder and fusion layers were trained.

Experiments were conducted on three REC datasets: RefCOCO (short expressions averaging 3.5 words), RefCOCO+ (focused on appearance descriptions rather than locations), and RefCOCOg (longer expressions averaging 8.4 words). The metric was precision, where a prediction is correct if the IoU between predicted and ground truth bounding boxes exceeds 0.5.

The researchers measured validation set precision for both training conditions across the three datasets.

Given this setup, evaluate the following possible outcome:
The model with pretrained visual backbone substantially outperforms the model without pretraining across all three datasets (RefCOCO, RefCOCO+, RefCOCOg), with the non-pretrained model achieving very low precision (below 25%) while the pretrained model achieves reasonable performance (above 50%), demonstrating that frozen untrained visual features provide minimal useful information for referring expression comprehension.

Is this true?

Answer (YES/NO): NO